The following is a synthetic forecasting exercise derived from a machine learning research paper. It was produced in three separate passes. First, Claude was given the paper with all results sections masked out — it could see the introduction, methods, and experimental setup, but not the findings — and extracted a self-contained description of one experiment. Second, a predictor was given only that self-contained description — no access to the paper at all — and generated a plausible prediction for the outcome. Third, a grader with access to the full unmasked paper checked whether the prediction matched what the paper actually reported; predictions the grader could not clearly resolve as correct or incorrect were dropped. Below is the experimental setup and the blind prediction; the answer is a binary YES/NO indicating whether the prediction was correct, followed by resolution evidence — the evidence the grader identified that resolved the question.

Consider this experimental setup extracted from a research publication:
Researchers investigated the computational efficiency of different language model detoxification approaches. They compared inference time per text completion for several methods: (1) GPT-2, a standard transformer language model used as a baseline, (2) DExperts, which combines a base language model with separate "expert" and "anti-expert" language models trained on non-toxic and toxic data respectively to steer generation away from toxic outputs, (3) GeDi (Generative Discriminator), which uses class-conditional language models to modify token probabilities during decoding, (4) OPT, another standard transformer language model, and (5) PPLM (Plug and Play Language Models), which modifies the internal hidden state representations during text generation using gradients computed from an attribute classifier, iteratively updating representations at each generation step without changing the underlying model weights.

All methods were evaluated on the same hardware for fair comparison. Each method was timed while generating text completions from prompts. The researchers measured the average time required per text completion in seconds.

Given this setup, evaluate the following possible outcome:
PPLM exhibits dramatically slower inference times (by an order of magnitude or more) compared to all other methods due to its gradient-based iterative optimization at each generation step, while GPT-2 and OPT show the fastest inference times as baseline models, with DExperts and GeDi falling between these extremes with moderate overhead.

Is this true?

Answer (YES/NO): YES